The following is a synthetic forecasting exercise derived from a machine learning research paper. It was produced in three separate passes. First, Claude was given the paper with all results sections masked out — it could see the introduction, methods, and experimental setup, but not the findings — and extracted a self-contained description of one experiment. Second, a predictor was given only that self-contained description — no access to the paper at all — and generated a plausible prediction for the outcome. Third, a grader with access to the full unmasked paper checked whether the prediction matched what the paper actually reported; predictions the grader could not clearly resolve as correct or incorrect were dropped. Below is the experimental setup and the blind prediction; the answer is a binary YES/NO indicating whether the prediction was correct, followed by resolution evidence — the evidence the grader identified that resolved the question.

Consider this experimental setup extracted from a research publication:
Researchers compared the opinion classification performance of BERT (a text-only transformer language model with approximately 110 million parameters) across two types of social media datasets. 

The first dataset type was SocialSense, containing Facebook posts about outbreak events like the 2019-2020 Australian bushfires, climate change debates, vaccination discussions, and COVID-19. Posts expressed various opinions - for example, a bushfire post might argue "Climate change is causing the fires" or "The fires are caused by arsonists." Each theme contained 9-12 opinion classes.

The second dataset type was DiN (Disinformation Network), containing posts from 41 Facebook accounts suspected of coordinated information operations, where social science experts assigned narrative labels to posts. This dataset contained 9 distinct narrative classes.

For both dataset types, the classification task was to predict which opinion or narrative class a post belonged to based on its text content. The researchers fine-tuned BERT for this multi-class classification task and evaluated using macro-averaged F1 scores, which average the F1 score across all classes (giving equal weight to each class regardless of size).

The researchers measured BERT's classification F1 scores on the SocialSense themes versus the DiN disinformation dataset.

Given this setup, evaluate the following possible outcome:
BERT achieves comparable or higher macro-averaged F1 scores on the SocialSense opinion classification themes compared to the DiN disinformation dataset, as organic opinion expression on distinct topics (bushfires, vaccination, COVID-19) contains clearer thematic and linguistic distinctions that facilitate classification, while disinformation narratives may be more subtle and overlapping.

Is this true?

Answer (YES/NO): YES